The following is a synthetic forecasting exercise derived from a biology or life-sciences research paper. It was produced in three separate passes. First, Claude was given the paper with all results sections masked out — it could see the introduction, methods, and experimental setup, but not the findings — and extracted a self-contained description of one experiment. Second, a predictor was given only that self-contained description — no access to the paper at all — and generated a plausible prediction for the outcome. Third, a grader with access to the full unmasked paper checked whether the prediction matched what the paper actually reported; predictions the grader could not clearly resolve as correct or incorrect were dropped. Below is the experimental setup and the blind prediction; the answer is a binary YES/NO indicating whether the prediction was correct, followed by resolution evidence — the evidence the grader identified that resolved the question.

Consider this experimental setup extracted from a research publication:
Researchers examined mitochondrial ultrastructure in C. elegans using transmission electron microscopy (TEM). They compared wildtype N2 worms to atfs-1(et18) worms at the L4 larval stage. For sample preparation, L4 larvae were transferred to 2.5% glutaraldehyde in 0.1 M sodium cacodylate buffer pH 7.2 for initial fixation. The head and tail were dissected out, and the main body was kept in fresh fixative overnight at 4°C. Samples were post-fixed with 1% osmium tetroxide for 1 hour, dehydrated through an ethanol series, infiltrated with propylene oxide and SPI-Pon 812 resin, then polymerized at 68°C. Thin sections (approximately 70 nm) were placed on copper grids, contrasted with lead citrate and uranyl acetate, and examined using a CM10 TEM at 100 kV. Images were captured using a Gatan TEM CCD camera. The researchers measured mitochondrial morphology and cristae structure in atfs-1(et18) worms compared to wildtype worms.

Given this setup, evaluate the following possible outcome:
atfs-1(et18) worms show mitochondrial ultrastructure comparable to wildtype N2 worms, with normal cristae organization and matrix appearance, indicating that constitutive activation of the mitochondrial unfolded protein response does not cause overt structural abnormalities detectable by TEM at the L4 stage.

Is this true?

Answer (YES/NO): NO